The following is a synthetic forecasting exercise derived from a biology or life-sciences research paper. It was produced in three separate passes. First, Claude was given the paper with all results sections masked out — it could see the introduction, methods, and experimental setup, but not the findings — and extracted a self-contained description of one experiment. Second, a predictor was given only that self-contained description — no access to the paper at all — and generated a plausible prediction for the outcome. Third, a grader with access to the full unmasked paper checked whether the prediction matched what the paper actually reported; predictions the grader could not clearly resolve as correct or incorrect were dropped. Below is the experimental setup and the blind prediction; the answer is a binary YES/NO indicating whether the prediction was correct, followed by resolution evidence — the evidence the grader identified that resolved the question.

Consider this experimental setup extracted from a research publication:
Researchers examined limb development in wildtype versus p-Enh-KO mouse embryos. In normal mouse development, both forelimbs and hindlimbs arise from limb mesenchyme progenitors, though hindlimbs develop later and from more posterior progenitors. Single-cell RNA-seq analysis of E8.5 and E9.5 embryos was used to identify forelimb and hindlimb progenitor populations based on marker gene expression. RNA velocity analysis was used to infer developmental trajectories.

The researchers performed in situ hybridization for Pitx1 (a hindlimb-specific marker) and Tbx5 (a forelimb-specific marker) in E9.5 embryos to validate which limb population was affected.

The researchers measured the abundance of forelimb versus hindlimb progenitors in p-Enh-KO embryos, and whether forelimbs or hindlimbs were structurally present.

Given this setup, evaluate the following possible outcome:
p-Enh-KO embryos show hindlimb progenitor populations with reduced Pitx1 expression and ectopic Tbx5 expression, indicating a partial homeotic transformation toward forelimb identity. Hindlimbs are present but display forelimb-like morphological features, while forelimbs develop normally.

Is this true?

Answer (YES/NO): NO